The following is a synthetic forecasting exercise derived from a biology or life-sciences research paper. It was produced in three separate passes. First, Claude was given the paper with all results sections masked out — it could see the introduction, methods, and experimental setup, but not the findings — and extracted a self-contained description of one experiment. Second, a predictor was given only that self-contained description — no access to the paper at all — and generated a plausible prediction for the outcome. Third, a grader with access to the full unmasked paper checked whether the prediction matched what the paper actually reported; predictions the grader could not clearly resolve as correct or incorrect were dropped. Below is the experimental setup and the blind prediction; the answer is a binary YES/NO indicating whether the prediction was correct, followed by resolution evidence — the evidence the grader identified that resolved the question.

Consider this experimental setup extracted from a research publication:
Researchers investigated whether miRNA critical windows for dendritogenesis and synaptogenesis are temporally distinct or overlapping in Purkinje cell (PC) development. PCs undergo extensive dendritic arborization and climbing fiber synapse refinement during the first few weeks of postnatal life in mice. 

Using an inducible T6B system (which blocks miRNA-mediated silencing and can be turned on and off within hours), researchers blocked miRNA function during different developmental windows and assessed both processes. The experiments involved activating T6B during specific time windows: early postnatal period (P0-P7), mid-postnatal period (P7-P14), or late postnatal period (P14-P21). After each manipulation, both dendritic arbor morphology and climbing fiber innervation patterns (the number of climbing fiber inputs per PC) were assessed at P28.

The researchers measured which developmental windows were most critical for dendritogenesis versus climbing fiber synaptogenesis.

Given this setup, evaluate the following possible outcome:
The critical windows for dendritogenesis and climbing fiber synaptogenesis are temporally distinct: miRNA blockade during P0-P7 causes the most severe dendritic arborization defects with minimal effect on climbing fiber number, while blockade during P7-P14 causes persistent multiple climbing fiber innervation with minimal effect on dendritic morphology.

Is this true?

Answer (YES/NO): NO